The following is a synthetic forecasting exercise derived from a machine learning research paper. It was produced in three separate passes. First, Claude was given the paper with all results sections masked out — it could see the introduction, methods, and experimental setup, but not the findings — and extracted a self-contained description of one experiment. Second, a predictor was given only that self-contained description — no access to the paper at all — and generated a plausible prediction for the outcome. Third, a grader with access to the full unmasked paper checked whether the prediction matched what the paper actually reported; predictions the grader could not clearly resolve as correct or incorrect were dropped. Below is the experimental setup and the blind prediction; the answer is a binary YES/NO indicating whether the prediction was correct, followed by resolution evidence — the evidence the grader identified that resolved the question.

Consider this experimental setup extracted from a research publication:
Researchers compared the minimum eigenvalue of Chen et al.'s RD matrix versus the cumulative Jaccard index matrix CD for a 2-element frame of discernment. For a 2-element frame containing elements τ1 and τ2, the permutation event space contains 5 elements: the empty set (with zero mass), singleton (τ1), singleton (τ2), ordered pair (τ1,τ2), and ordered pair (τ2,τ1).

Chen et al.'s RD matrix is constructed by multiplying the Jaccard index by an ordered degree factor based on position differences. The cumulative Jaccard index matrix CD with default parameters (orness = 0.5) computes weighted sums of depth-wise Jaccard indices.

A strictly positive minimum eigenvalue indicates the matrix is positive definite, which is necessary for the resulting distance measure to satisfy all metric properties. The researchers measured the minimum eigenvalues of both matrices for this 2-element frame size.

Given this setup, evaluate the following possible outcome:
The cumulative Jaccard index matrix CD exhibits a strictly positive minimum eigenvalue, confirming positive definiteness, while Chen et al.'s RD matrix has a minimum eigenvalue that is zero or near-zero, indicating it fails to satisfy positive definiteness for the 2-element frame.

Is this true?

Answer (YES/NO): NO